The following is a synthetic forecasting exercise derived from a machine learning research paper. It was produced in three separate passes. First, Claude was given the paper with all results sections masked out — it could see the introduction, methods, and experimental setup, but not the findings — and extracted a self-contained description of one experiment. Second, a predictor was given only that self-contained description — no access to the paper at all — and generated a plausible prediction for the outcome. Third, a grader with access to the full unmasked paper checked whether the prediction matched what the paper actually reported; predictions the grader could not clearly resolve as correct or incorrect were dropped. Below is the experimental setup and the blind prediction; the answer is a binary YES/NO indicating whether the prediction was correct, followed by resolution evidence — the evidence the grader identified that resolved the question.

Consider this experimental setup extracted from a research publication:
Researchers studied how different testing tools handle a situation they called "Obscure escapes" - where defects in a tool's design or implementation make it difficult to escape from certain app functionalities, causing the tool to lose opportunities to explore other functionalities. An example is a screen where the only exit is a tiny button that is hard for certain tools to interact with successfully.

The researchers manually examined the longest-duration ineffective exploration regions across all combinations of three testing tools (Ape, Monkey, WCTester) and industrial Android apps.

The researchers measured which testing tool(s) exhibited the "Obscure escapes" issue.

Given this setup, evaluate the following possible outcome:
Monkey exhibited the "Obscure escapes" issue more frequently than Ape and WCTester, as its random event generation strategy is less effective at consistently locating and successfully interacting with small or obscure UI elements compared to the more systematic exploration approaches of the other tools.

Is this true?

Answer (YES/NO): YES